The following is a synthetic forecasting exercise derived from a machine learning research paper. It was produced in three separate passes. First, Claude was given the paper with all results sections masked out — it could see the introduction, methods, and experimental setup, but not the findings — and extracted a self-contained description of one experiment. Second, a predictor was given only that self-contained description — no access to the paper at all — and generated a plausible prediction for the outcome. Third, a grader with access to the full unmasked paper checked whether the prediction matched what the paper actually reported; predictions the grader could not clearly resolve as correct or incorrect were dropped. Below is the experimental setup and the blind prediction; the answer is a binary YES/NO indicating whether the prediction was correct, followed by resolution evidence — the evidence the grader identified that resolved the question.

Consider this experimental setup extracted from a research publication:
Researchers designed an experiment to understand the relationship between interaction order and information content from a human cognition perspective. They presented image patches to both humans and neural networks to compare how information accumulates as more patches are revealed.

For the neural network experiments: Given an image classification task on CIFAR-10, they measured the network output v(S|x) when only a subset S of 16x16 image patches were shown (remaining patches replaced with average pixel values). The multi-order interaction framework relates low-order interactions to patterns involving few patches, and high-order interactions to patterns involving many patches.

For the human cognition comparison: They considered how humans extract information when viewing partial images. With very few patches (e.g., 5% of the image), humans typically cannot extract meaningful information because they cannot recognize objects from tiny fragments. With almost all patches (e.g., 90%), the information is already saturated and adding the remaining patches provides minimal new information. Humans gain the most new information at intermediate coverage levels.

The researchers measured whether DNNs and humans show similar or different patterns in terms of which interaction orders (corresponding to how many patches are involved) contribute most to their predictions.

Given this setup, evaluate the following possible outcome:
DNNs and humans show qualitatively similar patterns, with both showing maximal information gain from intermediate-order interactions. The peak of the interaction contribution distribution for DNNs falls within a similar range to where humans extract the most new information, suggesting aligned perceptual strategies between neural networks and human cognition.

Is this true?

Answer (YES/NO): NO